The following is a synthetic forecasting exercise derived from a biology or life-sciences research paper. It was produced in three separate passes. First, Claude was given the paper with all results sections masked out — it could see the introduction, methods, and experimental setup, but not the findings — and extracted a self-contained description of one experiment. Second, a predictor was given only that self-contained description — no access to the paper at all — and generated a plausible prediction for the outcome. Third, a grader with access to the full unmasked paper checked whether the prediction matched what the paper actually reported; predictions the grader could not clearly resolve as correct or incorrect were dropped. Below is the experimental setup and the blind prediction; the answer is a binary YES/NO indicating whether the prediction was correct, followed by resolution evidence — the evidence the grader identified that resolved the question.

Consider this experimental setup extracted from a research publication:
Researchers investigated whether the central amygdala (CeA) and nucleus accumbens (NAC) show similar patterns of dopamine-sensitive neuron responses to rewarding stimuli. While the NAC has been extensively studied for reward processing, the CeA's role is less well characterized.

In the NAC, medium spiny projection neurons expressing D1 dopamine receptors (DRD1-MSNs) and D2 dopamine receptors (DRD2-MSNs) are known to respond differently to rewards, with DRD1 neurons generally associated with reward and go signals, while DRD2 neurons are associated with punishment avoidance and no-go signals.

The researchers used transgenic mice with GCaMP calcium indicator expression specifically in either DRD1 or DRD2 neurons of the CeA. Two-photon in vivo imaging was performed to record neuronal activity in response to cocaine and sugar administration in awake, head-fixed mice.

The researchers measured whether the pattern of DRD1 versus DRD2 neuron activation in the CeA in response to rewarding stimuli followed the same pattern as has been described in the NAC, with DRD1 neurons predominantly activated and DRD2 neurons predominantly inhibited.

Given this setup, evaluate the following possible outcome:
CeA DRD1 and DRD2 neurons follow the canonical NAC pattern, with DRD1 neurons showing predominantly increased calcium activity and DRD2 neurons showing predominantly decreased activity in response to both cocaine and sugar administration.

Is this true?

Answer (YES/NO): YES